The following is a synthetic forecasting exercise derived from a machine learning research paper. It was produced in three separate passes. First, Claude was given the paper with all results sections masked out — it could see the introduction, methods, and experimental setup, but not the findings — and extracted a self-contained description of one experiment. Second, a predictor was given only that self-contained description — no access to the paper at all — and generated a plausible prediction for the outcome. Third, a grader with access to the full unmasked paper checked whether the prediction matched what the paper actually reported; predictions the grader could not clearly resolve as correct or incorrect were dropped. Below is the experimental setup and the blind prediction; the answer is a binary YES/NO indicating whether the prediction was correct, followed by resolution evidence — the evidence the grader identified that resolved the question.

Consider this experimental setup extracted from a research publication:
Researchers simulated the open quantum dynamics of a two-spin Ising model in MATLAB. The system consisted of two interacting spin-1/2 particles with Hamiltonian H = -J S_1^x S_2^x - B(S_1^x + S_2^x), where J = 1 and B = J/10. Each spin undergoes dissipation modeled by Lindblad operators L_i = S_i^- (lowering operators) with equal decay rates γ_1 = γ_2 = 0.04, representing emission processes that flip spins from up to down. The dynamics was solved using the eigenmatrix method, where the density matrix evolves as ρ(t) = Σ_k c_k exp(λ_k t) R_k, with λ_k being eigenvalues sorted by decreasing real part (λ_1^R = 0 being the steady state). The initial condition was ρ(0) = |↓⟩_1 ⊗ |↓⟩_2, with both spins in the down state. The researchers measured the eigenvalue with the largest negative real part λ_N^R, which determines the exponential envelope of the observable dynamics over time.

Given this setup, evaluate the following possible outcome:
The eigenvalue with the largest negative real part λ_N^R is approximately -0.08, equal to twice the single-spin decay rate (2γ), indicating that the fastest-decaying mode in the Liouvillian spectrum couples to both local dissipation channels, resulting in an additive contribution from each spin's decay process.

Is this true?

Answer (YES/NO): NO